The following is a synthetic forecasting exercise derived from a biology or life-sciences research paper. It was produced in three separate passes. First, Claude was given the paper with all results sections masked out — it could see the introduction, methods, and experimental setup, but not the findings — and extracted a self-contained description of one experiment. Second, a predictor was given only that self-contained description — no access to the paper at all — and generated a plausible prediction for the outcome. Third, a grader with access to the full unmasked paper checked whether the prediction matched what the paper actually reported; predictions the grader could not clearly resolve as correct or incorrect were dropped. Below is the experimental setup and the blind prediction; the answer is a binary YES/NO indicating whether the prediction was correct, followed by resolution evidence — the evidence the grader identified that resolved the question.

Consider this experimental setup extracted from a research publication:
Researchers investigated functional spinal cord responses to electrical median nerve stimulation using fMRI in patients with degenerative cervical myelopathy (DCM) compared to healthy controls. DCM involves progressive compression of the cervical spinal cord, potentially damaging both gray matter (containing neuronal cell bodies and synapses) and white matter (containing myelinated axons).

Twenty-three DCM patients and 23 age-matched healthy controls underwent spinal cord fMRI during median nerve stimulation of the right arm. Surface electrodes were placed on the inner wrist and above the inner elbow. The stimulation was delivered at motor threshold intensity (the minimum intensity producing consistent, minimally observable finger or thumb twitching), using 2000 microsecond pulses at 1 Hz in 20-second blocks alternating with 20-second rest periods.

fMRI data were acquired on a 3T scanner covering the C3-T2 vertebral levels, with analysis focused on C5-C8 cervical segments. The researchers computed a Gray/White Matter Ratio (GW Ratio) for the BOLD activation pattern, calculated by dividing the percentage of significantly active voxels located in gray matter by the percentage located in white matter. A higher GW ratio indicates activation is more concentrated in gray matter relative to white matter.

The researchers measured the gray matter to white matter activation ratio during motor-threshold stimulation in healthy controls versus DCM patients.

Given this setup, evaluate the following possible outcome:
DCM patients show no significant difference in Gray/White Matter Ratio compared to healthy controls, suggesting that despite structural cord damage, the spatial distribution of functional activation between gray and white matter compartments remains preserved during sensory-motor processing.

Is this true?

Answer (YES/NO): NO